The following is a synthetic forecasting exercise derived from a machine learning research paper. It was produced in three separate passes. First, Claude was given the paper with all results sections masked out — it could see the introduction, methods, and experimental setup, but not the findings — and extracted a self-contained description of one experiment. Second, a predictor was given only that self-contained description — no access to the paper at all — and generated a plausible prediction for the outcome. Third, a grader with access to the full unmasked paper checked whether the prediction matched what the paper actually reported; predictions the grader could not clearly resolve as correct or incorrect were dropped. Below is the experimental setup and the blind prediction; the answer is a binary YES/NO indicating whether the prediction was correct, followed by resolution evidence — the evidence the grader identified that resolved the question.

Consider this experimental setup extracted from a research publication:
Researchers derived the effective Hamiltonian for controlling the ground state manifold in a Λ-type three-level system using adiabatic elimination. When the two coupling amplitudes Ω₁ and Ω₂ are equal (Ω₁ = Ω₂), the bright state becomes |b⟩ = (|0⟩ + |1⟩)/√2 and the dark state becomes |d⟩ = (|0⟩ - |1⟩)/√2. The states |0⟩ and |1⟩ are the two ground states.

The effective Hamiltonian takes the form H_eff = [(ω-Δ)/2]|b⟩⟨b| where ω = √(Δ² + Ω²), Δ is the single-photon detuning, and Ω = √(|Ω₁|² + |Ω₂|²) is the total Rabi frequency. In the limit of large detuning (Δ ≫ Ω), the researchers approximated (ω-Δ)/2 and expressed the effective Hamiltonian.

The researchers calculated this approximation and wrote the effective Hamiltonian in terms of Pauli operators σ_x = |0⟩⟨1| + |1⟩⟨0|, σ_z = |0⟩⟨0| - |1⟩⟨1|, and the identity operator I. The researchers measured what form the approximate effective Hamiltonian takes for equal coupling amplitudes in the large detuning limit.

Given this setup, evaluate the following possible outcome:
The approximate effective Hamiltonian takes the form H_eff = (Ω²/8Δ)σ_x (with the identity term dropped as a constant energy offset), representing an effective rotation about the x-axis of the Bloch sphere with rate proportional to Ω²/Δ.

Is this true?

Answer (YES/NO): NO